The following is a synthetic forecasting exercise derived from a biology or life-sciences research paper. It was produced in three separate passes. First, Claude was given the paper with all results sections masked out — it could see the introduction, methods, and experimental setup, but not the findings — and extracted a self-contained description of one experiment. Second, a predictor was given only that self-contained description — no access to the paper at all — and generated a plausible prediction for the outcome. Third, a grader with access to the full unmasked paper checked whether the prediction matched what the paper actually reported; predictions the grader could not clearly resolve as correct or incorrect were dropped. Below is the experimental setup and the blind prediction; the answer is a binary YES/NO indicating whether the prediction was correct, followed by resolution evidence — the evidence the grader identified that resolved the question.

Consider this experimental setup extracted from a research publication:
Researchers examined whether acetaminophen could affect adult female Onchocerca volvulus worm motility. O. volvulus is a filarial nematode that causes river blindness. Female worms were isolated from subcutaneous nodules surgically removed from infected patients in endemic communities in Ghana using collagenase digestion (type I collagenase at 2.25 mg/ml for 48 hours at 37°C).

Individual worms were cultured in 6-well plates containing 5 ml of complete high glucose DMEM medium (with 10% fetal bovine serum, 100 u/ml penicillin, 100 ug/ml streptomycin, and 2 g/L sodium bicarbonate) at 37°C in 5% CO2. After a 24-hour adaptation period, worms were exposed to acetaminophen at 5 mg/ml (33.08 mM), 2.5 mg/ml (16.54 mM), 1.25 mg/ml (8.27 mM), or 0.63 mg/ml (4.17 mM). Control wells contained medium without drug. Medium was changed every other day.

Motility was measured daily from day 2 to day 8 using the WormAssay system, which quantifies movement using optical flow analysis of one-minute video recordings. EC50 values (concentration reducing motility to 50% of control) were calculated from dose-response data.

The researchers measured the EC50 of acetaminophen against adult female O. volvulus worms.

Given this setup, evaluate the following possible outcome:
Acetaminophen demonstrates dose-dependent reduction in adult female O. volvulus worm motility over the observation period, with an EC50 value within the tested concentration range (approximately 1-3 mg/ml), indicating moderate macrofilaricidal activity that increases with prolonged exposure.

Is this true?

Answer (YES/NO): NO